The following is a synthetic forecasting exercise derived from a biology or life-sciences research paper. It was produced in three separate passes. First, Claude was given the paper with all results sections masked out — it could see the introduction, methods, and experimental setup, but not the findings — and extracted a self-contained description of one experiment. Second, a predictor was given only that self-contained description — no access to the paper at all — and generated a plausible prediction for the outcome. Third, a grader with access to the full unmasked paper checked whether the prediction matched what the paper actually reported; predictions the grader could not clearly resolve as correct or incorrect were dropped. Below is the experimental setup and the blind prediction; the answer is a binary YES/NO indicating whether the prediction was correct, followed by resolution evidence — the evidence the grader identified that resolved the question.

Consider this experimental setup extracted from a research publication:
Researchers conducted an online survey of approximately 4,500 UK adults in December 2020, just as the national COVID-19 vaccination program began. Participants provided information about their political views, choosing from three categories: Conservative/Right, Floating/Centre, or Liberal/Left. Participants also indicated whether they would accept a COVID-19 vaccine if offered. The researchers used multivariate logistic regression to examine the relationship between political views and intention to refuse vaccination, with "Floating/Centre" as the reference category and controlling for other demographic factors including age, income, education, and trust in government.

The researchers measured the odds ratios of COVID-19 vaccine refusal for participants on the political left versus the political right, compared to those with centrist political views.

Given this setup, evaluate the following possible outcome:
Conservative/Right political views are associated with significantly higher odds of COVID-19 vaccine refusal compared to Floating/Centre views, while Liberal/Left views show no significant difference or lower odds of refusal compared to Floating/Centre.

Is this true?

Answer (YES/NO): YES